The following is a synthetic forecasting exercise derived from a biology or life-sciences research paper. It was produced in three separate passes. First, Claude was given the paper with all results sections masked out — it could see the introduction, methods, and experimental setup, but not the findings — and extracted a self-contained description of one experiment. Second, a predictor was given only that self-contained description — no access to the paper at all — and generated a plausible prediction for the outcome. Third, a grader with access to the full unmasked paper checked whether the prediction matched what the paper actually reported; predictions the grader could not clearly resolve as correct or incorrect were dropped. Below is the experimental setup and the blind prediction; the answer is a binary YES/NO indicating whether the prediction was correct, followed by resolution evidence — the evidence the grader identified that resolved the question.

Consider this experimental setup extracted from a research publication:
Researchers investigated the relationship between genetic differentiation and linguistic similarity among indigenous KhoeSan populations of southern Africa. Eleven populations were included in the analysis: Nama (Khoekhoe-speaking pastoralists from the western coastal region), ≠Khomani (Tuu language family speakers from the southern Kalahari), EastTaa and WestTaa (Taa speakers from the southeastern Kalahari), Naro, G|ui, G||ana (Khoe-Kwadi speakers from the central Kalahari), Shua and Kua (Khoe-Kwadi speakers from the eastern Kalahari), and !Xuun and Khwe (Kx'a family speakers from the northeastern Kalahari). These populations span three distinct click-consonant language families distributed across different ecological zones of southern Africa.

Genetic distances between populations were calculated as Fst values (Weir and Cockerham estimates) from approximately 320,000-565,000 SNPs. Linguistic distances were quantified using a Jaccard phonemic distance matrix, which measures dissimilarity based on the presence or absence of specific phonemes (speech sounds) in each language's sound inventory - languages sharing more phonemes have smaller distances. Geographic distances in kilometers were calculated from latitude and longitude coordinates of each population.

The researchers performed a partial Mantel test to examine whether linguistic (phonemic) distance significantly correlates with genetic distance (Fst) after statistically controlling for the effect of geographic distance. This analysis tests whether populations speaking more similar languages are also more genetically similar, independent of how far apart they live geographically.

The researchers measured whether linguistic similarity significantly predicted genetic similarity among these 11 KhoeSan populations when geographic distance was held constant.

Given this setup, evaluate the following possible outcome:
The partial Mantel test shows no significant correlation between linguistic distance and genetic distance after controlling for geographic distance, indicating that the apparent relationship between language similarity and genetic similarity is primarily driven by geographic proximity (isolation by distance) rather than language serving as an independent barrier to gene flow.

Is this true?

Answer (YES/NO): NO